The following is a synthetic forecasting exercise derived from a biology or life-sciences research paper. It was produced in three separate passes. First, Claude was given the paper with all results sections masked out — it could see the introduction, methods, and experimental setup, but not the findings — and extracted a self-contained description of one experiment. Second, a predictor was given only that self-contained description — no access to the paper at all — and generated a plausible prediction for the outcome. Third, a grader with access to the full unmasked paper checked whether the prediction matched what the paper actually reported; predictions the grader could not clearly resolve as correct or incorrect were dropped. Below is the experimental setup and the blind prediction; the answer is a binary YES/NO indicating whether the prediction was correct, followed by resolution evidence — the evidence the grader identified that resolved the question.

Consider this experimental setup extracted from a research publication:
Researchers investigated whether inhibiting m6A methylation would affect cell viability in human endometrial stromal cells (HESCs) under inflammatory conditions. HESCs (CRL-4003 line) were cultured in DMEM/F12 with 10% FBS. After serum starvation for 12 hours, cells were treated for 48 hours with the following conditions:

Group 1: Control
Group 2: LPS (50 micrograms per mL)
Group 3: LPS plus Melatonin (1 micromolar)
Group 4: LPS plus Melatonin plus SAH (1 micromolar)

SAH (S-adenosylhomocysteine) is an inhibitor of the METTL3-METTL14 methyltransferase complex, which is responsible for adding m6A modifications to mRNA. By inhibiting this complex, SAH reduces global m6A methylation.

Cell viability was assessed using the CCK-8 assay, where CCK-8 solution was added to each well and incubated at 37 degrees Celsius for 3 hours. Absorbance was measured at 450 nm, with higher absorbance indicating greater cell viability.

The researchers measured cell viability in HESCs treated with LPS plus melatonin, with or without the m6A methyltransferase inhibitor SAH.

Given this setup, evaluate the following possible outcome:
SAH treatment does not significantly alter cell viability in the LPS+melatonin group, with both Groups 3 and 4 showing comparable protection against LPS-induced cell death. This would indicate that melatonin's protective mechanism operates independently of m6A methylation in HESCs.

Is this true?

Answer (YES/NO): NO